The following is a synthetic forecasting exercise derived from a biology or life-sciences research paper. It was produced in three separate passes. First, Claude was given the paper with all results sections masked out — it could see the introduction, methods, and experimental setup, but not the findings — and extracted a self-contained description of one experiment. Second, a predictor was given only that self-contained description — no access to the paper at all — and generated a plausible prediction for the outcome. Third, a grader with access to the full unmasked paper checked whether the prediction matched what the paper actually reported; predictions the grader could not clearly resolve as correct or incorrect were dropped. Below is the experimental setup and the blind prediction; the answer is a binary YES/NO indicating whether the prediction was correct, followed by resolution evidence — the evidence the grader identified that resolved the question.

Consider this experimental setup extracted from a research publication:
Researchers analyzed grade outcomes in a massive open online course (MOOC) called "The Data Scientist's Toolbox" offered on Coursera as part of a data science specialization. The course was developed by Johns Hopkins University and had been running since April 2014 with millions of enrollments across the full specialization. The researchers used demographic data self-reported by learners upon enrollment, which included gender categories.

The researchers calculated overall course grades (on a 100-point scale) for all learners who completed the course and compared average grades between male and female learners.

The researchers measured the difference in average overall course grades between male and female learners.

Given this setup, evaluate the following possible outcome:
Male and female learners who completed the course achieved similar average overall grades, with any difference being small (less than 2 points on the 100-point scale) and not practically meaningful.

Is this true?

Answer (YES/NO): NO